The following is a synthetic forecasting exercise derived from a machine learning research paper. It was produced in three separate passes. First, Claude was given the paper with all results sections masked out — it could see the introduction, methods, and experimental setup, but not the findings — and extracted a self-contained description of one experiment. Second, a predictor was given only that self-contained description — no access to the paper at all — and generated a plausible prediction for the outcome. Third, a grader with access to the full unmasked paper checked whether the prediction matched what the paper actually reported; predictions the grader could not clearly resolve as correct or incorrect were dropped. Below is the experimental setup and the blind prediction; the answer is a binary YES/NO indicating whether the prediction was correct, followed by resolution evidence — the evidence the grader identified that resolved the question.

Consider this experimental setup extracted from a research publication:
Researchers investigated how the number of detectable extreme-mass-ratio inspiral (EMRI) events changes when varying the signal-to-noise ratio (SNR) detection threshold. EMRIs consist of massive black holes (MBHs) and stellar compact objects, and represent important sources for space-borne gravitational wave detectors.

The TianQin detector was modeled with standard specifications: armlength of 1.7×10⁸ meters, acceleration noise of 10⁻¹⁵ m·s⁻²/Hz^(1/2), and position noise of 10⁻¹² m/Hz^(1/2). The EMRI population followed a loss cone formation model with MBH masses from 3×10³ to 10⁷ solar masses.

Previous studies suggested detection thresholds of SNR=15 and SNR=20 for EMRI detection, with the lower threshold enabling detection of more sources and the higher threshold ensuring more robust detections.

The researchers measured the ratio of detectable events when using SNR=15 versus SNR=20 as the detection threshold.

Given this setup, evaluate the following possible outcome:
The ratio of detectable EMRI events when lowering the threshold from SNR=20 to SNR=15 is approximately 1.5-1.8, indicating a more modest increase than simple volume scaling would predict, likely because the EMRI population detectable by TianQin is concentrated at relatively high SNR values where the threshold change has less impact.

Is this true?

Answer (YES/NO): YES